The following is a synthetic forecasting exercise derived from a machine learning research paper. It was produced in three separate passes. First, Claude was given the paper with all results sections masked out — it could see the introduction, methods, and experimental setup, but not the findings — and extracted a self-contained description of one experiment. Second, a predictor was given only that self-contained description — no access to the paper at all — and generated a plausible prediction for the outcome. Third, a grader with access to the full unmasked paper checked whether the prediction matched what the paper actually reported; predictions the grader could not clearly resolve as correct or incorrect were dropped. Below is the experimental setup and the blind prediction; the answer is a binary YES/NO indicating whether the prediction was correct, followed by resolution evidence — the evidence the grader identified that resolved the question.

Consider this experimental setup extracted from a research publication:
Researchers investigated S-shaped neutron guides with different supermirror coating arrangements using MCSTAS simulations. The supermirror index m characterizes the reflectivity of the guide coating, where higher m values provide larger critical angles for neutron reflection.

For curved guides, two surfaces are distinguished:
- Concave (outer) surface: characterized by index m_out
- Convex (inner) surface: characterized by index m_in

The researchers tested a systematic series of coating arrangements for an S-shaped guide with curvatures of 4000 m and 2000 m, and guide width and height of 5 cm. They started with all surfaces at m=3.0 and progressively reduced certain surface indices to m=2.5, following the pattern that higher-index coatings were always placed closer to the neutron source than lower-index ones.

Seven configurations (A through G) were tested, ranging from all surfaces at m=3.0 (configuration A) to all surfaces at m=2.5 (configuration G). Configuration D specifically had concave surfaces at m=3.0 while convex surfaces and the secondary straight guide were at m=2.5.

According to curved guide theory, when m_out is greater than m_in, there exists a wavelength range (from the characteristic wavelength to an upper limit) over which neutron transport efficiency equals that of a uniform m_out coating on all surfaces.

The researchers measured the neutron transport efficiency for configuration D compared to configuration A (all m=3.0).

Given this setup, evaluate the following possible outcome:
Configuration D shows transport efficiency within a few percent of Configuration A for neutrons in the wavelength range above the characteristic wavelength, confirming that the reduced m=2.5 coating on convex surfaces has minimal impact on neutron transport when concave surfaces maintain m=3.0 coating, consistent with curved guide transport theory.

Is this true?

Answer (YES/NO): YES